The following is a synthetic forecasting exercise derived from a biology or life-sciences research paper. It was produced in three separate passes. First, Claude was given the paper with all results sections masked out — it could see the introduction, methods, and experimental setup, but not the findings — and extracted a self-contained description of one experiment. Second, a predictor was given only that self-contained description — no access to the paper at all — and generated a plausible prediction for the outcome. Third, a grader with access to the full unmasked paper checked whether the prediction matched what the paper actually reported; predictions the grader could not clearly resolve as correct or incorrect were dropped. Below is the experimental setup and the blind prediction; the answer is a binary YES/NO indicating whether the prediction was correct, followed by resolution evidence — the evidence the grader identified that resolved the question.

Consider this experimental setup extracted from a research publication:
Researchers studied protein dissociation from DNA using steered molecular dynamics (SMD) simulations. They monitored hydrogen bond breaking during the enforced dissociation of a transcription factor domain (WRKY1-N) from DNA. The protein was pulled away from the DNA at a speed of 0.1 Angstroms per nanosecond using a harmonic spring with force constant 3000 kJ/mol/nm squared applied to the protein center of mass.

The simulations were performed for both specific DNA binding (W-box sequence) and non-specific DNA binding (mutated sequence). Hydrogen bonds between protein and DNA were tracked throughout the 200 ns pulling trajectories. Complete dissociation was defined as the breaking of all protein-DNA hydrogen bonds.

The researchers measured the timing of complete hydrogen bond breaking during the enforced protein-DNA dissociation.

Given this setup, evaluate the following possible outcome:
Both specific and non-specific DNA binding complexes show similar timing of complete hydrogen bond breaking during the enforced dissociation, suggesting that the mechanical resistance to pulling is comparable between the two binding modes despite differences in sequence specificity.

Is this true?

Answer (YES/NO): NO